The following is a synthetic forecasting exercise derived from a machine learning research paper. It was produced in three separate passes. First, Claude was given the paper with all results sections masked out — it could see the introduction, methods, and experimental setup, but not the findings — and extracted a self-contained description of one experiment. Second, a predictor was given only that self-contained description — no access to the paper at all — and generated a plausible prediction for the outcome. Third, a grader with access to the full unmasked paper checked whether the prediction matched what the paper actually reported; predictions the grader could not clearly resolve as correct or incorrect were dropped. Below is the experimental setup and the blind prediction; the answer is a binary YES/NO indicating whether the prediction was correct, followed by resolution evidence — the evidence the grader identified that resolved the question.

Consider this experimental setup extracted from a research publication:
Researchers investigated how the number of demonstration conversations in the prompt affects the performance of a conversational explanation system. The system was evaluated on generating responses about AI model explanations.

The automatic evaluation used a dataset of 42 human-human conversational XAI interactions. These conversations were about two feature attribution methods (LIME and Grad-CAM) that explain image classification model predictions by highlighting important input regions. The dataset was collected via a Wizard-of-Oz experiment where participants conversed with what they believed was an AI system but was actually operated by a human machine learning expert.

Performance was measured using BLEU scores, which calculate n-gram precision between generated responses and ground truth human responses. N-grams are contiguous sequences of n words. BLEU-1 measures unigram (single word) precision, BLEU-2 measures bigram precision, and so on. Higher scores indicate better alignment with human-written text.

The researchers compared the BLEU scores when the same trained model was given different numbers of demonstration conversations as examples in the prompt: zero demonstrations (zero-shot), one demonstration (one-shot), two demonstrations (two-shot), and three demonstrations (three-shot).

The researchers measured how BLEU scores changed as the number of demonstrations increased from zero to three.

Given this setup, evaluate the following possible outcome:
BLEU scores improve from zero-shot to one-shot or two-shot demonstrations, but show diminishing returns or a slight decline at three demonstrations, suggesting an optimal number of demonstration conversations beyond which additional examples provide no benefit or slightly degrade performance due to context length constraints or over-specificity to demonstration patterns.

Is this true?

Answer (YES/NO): YES